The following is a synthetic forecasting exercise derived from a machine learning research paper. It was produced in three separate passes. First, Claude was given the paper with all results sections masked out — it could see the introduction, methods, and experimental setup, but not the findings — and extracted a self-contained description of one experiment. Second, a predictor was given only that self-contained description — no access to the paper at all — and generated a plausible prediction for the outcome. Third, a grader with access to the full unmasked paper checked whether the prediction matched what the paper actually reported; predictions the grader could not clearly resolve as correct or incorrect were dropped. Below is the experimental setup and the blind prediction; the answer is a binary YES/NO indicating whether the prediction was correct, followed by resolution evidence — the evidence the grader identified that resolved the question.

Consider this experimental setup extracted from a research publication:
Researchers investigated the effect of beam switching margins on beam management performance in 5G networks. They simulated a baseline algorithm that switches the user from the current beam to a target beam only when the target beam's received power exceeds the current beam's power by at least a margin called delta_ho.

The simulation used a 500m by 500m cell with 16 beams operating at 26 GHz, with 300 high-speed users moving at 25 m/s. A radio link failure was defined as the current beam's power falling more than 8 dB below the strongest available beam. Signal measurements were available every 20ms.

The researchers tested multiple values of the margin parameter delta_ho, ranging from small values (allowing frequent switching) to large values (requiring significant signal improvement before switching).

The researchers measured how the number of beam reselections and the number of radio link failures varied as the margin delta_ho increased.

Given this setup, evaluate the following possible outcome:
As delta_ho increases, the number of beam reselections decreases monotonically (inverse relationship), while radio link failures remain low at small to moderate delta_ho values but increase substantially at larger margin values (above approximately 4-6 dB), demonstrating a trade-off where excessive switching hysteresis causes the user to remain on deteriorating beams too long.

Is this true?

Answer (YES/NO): NO